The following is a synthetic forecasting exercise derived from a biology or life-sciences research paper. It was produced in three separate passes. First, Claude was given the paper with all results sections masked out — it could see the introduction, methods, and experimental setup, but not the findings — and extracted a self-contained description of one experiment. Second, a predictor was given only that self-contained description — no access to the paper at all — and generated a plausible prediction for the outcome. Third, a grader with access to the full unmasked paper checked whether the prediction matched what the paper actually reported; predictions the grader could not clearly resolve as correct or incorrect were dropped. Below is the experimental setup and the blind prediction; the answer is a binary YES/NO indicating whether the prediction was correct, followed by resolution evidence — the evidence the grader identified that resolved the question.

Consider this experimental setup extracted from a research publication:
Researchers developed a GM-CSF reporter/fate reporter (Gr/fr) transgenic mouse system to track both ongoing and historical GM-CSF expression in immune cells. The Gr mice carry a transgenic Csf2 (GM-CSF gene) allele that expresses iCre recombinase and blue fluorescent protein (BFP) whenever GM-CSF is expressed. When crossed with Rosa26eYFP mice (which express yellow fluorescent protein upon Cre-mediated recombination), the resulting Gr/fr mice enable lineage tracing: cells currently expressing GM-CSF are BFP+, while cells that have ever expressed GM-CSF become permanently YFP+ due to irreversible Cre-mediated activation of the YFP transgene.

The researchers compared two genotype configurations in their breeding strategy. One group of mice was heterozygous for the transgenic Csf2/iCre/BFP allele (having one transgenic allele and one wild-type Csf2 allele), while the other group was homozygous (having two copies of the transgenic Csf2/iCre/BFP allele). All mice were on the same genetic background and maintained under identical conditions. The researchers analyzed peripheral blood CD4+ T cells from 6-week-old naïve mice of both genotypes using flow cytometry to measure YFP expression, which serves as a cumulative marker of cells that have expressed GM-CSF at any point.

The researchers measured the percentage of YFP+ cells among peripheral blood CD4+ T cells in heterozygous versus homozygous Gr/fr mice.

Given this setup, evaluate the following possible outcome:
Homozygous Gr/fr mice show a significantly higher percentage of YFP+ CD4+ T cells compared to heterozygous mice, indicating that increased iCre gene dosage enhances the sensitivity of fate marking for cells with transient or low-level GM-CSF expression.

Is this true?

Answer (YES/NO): YES